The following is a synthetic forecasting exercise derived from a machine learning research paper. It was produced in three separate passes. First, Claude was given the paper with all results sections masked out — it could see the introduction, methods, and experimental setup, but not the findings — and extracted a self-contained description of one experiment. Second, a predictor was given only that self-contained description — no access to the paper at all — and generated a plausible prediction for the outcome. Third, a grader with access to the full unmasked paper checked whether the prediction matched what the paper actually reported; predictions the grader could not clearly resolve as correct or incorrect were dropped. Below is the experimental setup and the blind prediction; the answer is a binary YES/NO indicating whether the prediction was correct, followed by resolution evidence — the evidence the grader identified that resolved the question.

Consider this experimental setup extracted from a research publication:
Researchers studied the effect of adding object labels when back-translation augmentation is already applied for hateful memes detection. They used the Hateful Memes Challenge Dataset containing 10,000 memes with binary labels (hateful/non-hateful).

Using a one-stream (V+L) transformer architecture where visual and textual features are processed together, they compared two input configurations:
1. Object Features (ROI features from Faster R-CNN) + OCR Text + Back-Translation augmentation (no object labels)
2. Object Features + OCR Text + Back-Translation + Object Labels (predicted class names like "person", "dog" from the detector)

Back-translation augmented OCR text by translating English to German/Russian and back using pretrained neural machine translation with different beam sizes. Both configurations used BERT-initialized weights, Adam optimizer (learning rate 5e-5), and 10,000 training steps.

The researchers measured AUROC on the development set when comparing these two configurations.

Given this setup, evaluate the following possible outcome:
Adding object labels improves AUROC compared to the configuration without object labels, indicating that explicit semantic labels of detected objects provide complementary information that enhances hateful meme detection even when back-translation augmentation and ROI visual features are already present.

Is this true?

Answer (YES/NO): NO